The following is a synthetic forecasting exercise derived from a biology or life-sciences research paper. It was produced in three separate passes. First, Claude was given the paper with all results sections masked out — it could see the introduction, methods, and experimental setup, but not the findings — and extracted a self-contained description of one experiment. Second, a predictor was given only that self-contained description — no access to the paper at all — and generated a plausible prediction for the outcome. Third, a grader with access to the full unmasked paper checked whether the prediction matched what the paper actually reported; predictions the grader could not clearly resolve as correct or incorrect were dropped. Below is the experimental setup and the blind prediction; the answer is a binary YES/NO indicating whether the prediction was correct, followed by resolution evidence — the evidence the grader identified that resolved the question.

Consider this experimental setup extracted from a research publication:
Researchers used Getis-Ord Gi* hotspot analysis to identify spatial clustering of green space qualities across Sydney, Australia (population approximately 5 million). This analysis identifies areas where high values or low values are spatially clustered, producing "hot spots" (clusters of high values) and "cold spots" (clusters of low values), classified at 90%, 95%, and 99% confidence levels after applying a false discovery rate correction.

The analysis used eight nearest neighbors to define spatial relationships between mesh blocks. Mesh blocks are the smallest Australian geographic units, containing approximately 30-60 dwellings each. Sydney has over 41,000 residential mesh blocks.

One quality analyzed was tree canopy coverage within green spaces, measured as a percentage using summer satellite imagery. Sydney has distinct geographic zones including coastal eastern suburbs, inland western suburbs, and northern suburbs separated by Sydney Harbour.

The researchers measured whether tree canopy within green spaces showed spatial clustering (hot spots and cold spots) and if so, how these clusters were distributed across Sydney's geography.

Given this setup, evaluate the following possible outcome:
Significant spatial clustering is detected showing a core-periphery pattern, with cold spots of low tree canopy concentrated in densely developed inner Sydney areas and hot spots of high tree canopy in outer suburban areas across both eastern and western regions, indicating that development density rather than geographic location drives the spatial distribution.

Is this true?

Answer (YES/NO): NO